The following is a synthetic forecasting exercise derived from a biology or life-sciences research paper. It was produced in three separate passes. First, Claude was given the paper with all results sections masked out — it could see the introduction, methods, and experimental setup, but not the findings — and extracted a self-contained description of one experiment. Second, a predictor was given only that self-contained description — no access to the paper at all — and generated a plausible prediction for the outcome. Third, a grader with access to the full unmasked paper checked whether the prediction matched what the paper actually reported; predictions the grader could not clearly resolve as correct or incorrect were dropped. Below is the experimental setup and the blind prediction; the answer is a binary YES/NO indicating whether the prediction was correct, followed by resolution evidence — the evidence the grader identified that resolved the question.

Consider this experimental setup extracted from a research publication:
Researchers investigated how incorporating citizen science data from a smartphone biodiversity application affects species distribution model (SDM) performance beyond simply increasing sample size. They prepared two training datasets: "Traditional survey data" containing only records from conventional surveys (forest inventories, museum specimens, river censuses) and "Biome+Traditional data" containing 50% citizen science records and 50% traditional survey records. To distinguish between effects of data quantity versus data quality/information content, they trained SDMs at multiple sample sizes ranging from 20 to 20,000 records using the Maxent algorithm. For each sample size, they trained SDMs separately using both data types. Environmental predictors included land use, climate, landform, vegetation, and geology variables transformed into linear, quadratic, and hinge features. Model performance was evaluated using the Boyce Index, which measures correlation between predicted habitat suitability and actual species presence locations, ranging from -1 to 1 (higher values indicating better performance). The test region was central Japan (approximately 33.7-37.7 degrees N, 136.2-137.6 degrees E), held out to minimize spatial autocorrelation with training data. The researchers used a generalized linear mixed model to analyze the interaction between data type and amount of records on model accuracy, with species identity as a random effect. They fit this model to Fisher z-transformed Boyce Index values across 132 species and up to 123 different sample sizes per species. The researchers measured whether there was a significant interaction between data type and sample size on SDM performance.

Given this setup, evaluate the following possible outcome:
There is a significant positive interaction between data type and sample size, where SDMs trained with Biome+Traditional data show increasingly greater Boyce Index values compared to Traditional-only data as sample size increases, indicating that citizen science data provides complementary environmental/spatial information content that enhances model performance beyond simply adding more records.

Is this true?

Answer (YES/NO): YES